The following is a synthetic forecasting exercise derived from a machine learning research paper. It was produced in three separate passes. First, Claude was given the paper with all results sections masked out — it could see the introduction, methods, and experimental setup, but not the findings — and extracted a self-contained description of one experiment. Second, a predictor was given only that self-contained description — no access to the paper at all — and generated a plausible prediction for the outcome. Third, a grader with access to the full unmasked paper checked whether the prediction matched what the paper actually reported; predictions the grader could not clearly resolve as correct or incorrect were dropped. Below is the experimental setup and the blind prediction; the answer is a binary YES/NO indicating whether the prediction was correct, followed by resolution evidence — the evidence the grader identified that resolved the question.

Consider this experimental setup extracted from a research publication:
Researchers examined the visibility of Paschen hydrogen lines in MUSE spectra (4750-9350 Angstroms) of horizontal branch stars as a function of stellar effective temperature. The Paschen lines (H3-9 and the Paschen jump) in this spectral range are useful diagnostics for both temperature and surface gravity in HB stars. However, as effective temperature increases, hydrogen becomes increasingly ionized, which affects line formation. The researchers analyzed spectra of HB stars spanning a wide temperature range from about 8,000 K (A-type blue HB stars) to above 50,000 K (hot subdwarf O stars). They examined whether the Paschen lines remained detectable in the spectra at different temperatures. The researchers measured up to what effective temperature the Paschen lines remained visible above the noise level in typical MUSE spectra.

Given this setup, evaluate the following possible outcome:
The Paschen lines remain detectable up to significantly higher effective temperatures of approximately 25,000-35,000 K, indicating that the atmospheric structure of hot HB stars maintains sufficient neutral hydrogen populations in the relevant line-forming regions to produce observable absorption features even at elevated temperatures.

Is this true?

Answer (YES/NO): YES